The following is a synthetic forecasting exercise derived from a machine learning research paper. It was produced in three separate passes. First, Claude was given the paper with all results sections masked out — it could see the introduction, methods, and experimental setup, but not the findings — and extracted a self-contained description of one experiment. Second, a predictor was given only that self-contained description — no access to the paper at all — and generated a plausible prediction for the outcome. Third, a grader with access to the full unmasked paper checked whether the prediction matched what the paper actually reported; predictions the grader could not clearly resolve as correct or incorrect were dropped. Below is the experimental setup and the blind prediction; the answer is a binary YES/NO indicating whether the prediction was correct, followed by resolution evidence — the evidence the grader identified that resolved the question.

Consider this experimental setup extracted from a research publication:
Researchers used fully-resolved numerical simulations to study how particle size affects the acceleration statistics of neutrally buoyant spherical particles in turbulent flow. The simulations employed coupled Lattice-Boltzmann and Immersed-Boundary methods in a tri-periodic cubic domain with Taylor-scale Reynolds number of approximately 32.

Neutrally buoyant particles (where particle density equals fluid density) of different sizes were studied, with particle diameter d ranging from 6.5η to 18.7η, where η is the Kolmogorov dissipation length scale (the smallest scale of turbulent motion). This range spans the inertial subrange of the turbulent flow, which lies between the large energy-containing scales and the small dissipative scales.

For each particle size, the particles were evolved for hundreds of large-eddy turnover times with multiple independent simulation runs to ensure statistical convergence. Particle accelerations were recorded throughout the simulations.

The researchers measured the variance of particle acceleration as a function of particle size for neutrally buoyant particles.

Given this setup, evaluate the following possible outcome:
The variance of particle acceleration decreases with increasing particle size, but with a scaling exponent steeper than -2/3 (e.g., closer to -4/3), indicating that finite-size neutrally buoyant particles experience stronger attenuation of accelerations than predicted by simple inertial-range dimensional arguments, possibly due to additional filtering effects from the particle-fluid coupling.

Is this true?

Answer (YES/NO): YES